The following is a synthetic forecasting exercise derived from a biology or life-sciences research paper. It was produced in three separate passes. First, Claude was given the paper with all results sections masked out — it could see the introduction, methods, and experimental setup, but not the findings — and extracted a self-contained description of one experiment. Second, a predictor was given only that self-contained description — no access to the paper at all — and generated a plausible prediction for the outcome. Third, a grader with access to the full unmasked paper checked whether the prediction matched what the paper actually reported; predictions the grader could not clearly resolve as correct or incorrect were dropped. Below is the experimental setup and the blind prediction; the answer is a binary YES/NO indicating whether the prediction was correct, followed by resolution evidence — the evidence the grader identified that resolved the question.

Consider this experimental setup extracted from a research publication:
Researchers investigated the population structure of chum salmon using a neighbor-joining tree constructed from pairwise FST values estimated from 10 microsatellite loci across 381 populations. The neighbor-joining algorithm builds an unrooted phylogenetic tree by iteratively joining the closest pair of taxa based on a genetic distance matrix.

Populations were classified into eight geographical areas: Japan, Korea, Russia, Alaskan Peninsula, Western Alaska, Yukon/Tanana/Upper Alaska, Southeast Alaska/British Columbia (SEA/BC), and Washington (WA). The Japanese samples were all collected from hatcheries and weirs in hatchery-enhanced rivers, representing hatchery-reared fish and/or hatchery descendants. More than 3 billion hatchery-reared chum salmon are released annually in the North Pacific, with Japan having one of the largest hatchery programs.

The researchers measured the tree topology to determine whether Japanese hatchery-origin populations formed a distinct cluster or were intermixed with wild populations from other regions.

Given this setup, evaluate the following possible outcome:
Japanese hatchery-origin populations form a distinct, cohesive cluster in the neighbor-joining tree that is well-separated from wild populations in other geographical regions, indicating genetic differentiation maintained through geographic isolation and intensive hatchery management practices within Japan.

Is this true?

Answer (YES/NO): NO